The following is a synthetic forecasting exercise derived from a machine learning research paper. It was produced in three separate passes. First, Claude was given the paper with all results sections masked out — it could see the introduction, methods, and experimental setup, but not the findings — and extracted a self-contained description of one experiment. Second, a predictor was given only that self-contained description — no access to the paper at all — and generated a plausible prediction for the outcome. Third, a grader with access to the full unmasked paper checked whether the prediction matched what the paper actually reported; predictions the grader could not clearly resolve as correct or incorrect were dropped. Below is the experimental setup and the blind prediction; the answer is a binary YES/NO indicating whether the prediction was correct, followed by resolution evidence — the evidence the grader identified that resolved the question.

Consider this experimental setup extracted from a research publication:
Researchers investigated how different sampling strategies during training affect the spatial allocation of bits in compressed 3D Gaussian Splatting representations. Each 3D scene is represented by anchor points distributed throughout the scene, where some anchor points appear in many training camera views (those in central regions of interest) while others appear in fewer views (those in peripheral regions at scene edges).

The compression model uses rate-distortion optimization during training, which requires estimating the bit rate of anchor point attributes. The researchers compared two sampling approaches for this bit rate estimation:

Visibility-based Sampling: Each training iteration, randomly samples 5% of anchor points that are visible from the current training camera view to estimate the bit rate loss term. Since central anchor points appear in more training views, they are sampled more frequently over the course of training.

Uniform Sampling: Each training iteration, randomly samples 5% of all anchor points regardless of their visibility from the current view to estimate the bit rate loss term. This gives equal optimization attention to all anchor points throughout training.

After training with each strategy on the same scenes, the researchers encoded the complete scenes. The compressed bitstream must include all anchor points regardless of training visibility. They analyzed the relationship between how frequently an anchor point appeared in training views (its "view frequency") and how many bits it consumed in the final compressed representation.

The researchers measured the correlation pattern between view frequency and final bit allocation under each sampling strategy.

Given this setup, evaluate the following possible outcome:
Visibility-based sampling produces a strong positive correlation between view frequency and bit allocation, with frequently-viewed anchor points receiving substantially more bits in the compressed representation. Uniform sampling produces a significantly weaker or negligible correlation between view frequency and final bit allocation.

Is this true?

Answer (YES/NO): NO